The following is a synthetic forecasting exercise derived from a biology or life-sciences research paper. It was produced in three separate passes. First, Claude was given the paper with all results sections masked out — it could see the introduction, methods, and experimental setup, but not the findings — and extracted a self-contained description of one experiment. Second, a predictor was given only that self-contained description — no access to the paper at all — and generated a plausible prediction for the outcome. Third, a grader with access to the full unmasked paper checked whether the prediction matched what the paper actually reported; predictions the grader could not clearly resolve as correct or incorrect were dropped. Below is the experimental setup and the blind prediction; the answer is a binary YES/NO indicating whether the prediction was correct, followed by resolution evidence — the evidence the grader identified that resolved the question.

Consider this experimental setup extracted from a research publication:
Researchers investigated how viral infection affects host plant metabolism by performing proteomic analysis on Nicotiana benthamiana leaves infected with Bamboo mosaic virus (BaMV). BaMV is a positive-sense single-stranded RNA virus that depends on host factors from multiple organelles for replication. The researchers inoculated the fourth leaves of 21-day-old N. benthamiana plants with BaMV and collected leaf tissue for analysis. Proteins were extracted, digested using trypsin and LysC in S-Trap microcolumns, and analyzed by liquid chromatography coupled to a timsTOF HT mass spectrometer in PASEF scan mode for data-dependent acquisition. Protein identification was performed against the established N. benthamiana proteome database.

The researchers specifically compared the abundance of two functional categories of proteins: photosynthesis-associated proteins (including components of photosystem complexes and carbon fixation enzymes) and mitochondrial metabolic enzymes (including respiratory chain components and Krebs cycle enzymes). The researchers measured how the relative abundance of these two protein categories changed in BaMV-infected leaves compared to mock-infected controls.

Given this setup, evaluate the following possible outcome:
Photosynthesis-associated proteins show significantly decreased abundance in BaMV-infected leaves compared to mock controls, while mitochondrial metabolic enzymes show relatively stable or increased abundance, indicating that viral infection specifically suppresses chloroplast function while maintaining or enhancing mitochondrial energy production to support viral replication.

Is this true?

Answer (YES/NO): YES